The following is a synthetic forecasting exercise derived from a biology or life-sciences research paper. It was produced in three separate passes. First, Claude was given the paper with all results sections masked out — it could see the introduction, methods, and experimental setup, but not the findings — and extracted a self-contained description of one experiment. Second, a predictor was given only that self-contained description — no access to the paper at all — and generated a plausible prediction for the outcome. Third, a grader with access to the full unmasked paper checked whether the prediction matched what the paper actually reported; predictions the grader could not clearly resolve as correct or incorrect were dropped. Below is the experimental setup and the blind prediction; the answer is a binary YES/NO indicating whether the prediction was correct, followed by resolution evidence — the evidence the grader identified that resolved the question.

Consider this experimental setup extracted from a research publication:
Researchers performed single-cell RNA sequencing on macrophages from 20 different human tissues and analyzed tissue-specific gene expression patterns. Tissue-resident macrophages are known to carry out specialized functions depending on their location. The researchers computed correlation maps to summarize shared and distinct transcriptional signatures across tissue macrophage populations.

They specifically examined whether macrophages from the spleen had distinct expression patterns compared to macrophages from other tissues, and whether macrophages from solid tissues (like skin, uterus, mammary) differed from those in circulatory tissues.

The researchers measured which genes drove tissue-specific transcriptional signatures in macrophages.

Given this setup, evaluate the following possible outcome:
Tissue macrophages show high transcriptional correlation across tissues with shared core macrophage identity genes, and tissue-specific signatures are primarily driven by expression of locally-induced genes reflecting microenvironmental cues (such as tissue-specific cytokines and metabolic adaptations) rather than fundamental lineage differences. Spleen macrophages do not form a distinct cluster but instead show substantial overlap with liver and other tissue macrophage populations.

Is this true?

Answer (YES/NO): NO